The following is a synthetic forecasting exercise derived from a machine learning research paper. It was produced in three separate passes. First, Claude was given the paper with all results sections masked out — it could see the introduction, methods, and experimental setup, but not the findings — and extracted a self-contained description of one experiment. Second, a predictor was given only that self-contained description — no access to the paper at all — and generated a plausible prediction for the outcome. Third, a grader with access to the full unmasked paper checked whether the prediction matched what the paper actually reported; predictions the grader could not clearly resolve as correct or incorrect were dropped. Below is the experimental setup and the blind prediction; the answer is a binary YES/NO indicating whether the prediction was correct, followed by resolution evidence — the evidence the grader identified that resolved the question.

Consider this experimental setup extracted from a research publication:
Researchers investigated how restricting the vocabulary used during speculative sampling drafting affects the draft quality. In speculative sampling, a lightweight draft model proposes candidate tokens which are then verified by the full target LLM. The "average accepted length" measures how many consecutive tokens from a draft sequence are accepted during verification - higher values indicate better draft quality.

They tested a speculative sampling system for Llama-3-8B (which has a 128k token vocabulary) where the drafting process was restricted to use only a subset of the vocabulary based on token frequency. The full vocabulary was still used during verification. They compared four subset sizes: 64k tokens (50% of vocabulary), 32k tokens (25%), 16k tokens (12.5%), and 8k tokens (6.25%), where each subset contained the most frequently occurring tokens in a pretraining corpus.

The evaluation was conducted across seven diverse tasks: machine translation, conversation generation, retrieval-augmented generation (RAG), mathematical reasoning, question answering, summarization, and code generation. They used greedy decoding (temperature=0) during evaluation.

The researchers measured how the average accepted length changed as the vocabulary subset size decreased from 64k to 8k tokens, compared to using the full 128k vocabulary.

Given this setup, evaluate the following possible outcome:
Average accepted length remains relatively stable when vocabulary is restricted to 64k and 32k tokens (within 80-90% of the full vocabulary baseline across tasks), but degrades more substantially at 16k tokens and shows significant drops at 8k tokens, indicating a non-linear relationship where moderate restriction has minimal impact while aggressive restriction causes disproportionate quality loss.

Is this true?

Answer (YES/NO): NO